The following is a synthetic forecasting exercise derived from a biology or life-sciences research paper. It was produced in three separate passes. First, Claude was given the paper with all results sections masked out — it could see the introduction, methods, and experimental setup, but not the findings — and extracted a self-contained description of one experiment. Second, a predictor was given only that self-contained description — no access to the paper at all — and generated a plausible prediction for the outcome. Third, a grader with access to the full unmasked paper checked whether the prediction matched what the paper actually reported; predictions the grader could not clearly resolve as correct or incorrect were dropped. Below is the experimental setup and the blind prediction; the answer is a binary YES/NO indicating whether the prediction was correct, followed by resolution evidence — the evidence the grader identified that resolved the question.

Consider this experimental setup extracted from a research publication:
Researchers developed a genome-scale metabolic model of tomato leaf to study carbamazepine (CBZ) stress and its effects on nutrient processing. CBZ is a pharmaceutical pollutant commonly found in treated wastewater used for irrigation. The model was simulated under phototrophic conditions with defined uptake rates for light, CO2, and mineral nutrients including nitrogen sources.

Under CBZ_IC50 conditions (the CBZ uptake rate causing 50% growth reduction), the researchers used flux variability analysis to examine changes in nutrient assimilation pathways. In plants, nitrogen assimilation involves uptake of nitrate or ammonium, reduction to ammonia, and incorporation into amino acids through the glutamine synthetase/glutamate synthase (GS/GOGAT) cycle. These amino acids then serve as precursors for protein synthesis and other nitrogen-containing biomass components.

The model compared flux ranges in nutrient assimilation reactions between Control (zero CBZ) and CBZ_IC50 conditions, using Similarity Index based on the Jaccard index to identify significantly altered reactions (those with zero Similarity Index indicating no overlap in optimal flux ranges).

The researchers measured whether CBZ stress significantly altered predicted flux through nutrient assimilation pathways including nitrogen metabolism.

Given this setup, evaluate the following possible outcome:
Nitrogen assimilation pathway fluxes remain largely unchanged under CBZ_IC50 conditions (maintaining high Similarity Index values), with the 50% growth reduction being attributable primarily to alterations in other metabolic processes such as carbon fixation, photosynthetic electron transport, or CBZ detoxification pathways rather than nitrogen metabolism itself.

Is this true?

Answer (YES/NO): NO